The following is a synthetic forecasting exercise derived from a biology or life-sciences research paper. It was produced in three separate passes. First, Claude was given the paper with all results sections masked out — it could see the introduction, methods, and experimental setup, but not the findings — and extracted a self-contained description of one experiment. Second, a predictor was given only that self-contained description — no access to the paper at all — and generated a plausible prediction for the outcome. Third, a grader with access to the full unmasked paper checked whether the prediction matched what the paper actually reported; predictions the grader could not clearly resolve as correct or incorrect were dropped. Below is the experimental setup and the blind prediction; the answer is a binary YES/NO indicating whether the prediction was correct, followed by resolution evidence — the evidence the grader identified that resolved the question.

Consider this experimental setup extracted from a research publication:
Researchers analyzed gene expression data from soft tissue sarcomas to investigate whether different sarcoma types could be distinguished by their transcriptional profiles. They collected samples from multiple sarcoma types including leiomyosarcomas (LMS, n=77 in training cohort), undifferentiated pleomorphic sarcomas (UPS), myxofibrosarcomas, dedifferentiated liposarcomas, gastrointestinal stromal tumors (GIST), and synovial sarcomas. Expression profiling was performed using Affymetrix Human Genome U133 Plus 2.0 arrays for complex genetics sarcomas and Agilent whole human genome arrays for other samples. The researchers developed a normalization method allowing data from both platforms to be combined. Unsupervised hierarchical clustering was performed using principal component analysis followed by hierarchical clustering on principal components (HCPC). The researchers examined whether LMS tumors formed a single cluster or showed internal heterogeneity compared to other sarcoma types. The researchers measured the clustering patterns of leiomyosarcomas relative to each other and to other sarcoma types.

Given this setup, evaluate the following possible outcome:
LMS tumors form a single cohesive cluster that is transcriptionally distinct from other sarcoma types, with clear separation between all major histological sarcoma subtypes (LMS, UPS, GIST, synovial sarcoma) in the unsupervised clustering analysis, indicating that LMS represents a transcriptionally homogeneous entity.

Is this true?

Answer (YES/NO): NO